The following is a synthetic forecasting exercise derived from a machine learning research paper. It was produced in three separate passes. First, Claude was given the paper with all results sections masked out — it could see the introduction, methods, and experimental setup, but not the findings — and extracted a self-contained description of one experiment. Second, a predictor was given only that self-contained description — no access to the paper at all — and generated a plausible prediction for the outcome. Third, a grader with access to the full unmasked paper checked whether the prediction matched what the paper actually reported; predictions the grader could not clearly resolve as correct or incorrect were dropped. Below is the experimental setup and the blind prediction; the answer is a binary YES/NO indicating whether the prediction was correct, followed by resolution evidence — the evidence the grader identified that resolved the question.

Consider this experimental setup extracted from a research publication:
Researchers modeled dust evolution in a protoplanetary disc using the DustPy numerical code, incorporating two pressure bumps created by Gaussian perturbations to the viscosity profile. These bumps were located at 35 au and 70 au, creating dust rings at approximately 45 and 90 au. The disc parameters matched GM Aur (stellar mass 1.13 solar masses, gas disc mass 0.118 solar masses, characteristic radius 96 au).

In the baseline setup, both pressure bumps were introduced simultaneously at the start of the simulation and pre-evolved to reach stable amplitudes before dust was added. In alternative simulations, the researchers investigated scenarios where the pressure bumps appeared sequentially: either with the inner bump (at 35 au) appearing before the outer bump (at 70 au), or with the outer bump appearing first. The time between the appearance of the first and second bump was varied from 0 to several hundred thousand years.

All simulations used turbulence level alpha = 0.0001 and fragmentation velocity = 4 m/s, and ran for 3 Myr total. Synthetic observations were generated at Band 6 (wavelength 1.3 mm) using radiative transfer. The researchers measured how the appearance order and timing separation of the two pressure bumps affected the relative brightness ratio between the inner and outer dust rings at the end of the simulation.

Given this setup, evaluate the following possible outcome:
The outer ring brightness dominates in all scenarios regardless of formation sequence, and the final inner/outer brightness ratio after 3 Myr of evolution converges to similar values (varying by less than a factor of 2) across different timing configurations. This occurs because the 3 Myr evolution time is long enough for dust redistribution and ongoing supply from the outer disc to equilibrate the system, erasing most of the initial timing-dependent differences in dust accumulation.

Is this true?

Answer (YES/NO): NO